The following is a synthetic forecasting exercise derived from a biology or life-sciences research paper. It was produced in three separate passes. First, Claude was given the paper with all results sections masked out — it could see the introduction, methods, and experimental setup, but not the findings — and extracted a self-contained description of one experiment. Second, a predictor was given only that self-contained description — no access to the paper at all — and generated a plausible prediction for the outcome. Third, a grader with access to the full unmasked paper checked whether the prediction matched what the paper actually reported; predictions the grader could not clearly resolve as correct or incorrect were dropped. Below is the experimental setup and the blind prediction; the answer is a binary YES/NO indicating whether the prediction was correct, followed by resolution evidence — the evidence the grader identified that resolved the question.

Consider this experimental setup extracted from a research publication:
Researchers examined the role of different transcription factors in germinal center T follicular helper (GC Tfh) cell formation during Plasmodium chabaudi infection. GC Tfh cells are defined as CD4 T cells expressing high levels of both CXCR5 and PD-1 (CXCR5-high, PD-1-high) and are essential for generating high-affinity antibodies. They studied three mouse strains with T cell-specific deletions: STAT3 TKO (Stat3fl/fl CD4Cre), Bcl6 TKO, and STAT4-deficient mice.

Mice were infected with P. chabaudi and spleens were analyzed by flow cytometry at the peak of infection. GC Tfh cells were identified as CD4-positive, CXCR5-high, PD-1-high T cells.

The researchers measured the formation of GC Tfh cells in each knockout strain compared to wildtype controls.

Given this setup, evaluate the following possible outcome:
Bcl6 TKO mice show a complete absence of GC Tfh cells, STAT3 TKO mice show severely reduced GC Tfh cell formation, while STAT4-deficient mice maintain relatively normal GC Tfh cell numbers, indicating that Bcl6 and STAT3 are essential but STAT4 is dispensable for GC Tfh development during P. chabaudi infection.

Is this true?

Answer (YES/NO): NO